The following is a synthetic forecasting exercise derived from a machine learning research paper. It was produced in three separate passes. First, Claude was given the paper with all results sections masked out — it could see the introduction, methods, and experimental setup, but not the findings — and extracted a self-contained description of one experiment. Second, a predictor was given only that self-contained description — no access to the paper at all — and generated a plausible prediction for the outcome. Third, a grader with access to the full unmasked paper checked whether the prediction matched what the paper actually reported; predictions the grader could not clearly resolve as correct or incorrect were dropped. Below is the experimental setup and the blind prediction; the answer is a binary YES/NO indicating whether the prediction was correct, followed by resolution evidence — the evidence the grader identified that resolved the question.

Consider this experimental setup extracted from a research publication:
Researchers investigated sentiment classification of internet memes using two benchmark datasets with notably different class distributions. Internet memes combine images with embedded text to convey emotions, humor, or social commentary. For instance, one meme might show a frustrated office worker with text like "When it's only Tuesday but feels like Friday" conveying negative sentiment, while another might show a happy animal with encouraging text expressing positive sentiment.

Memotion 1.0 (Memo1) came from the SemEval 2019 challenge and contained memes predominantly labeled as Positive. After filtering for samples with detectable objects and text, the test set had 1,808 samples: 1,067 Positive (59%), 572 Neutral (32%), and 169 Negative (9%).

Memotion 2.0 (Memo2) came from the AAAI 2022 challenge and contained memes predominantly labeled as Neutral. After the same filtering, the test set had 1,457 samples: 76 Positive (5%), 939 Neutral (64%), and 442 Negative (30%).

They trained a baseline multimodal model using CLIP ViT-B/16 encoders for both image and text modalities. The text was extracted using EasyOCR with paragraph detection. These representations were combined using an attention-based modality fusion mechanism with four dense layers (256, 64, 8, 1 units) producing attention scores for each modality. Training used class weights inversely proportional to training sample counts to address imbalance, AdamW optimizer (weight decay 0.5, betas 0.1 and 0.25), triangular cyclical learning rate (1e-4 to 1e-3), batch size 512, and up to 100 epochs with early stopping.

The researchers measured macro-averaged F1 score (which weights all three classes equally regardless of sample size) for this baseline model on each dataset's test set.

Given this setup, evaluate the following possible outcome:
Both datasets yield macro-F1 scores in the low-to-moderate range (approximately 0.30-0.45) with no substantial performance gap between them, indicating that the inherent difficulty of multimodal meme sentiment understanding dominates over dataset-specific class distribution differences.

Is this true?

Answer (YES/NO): NO